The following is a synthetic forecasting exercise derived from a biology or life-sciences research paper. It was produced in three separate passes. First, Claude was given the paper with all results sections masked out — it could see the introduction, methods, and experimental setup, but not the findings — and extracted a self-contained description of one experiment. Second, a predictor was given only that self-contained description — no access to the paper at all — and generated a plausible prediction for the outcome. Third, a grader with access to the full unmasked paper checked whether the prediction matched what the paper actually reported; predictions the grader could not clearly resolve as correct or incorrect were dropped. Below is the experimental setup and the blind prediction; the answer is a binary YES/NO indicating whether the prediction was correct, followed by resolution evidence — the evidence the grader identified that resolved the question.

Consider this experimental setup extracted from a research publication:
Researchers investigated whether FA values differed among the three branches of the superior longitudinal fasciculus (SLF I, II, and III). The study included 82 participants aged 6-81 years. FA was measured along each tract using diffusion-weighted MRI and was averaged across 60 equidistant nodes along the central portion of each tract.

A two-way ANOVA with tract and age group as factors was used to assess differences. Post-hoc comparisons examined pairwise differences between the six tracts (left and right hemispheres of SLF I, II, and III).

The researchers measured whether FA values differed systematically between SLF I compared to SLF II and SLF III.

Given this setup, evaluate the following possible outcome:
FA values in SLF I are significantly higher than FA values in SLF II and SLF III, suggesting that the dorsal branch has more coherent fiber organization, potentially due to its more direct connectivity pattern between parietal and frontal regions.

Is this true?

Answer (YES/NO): YES